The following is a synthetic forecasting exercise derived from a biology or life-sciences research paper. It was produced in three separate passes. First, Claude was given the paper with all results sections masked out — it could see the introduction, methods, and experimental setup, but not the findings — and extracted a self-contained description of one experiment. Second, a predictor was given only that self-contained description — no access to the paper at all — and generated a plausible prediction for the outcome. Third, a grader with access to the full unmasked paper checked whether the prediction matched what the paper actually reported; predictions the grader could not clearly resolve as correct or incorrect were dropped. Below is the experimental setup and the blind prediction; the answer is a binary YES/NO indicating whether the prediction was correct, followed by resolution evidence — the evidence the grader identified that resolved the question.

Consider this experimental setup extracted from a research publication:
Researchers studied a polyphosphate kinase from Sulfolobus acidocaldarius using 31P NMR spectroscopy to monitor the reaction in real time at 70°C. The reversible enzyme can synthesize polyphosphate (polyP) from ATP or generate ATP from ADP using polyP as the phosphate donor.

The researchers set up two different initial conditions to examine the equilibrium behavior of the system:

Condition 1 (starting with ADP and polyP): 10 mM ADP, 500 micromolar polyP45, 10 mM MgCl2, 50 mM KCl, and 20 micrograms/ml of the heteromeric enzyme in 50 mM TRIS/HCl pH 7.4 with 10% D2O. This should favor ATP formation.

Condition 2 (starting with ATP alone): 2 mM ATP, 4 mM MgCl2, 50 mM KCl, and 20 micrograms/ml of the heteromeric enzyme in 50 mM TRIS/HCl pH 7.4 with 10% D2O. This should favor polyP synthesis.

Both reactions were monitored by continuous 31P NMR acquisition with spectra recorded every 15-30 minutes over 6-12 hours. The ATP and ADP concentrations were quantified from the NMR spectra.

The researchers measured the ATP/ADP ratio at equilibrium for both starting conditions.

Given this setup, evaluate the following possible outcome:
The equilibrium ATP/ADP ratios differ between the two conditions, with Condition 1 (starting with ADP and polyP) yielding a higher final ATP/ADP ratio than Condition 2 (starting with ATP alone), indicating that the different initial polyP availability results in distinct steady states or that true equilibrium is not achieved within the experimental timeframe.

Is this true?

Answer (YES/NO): NO